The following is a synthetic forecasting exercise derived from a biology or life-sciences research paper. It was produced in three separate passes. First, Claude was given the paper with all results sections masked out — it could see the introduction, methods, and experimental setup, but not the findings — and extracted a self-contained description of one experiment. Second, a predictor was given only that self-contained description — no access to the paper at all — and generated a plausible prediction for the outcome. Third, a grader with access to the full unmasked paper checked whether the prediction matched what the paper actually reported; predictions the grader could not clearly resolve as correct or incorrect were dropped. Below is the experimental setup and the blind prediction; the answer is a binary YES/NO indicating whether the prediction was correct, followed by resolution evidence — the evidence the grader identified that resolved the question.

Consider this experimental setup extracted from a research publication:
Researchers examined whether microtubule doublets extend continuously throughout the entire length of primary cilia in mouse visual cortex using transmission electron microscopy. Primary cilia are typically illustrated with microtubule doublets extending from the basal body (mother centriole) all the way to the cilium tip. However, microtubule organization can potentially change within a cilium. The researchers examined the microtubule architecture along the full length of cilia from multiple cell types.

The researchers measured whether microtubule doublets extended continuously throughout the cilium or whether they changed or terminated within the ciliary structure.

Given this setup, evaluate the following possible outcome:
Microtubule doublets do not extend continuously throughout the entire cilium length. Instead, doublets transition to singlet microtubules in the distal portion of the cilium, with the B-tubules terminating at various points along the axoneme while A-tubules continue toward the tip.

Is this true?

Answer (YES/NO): YES